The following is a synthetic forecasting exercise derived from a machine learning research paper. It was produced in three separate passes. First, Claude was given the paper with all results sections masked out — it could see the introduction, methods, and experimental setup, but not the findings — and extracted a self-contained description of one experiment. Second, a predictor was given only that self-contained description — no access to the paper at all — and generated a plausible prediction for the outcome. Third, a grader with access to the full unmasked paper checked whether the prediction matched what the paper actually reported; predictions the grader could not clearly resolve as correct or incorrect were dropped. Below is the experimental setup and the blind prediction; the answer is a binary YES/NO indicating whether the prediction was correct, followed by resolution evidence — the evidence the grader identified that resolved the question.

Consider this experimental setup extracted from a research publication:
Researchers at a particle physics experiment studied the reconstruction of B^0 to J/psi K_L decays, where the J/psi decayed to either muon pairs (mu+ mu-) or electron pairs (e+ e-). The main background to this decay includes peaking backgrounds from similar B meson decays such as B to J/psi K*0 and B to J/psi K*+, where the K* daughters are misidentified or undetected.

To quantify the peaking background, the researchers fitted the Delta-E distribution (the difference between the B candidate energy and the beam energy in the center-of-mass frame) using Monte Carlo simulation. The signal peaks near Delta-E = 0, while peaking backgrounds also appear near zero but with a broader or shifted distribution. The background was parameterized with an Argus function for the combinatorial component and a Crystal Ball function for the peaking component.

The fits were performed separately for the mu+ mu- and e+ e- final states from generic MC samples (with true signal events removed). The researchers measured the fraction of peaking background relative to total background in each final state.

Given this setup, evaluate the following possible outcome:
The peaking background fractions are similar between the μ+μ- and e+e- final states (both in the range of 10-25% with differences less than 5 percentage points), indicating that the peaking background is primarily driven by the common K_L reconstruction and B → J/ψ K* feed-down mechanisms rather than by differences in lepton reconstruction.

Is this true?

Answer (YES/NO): NO